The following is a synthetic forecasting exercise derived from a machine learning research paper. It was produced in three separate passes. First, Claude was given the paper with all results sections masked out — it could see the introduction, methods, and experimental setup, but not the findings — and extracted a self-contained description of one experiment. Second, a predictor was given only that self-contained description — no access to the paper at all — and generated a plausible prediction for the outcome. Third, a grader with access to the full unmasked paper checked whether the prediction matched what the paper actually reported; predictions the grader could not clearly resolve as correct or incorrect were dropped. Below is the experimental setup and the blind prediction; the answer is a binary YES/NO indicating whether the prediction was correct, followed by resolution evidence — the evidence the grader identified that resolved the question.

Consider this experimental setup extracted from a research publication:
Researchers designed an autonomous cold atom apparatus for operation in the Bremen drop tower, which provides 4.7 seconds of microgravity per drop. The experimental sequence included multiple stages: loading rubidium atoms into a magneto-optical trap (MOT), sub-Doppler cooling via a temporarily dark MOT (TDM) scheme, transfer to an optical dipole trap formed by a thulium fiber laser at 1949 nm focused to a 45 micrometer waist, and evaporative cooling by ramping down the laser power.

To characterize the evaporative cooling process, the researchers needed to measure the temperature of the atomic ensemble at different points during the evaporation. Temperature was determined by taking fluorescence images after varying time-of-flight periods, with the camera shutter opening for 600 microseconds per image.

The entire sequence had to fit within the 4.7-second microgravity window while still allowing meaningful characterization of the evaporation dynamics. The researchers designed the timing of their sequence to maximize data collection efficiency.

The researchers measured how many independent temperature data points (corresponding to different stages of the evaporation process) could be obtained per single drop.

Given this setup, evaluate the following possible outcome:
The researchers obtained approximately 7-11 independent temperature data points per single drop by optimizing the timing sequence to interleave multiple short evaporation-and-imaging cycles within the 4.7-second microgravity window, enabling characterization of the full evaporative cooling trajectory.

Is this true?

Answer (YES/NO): NO